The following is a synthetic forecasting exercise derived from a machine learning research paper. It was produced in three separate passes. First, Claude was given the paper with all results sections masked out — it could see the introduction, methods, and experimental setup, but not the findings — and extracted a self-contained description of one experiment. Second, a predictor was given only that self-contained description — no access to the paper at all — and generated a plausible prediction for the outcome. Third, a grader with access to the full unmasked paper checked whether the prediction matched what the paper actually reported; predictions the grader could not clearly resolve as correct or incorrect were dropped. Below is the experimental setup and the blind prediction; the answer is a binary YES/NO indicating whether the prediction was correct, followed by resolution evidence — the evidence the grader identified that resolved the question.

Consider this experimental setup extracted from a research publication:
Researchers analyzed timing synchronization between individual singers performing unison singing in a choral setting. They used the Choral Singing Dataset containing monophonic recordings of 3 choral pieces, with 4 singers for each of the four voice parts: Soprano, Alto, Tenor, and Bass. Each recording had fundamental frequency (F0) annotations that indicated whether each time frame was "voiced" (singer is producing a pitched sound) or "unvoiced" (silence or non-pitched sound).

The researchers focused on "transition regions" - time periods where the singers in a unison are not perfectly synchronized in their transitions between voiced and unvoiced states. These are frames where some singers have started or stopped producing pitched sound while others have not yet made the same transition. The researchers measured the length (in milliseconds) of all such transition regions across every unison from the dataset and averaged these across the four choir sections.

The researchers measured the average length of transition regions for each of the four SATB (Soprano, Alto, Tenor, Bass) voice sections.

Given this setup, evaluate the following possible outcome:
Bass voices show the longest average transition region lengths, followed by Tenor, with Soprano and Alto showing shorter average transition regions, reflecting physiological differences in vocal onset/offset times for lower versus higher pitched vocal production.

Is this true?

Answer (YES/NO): NO